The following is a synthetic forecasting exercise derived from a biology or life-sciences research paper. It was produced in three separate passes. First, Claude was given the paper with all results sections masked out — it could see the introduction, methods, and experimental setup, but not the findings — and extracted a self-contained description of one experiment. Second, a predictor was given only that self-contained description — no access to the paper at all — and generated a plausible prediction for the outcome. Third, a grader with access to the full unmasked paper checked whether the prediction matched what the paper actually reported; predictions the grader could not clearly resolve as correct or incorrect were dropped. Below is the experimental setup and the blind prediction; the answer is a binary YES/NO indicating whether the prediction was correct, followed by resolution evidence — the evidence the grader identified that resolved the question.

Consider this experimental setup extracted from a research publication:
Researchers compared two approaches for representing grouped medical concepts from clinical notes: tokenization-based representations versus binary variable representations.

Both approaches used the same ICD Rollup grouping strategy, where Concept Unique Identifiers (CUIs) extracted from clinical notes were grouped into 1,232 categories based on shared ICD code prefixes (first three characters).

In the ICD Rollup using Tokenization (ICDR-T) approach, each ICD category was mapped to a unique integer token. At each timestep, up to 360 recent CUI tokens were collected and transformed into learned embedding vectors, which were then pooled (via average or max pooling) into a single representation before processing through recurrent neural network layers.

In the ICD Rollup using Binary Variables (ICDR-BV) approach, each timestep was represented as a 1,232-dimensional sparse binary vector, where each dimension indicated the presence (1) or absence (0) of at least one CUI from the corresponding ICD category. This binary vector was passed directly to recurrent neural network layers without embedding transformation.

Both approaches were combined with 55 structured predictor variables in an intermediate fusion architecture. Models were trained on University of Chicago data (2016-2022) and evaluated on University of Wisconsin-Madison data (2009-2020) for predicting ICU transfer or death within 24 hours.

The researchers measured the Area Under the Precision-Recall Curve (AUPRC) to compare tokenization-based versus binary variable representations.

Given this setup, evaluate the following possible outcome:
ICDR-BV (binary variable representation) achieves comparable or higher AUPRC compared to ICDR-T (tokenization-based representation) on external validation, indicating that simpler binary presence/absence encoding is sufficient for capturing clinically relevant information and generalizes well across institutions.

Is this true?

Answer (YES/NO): YES